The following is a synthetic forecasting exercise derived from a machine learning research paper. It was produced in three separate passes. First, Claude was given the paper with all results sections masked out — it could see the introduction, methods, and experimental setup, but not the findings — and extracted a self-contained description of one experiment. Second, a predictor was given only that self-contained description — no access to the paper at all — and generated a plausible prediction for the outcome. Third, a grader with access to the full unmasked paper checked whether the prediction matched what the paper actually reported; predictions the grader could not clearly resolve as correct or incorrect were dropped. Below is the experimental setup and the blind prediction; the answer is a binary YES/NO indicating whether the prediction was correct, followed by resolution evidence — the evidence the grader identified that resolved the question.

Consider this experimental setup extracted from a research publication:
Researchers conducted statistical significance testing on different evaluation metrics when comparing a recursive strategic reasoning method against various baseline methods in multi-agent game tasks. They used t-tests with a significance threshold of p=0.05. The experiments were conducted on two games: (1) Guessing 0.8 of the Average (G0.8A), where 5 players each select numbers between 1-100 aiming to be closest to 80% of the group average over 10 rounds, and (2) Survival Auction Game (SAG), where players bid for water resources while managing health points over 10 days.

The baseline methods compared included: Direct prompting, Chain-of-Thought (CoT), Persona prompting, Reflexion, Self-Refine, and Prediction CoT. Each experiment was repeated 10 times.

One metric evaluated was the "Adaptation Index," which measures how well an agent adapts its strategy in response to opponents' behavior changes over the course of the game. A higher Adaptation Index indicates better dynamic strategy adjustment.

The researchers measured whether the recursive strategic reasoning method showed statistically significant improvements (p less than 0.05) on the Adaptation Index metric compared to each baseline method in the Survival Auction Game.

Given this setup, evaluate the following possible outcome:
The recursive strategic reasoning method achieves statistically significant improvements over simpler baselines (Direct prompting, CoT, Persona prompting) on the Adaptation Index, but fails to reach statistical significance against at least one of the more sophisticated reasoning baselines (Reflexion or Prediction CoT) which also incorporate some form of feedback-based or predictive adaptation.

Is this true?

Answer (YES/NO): NO